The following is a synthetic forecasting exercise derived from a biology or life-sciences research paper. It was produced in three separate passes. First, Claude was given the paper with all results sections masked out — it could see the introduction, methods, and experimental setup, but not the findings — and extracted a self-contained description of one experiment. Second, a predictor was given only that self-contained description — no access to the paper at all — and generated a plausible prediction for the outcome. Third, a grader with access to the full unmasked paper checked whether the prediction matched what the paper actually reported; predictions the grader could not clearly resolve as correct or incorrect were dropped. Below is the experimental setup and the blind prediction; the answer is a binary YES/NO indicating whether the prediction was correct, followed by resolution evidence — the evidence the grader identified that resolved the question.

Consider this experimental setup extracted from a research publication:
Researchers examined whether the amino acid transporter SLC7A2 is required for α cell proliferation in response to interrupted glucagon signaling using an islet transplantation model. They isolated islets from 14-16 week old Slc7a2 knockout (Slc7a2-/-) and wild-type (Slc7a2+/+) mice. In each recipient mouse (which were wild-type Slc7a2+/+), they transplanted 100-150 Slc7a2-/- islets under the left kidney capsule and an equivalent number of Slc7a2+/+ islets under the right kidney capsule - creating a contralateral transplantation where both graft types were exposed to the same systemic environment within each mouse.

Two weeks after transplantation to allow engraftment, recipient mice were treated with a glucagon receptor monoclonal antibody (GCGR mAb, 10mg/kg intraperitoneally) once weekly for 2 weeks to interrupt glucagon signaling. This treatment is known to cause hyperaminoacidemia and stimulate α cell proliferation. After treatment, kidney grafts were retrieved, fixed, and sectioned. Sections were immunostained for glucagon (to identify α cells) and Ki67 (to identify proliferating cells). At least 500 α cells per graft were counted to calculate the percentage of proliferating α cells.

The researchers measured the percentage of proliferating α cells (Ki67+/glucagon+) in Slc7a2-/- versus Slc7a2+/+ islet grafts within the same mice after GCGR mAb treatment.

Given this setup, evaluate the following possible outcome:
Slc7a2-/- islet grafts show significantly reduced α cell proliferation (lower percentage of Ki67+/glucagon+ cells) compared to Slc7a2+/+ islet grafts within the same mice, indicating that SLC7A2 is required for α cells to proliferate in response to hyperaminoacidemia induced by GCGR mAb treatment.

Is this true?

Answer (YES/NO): YES